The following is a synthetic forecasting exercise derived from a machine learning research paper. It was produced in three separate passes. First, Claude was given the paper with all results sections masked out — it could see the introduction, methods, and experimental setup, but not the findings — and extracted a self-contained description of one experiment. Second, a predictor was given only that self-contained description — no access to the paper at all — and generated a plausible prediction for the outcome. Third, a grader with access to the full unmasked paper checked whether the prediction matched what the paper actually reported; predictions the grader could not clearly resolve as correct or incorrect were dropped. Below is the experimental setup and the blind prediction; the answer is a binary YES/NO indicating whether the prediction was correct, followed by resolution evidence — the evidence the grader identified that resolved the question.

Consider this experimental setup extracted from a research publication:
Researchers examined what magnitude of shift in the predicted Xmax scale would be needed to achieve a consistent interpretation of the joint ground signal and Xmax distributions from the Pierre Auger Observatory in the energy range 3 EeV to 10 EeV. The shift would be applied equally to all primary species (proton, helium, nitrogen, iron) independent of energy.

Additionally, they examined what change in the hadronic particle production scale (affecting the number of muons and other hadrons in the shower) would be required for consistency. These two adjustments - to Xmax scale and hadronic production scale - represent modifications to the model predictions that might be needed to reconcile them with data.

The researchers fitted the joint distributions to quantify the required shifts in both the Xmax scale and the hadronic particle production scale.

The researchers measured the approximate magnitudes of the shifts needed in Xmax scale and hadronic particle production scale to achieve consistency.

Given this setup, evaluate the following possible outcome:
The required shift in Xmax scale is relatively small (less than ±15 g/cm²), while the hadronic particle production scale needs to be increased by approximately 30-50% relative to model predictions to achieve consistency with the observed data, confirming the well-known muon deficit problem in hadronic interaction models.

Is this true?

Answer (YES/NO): NO